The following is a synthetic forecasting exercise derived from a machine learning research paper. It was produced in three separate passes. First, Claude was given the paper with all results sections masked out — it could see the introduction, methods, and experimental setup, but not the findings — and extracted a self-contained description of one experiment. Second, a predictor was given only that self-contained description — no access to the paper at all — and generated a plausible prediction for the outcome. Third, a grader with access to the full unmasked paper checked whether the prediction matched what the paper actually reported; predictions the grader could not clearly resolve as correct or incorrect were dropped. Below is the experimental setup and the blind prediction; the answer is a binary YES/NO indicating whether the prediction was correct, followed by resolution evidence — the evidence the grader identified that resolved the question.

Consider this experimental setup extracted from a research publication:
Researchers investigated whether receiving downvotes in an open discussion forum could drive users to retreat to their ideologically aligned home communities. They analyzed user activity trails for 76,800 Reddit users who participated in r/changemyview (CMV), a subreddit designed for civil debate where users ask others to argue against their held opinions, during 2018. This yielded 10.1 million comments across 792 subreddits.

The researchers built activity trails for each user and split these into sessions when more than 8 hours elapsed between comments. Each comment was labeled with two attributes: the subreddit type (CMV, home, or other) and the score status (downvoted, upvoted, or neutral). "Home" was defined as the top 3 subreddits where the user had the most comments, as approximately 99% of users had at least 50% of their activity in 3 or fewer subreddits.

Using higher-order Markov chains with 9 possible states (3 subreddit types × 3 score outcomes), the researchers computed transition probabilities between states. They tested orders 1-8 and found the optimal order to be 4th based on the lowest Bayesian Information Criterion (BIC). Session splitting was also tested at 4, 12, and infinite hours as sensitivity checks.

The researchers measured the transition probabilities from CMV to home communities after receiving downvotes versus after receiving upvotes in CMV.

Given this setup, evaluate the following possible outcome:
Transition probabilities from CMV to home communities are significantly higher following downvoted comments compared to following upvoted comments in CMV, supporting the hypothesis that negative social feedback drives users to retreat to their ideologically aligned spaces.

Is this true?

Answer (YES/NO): NO